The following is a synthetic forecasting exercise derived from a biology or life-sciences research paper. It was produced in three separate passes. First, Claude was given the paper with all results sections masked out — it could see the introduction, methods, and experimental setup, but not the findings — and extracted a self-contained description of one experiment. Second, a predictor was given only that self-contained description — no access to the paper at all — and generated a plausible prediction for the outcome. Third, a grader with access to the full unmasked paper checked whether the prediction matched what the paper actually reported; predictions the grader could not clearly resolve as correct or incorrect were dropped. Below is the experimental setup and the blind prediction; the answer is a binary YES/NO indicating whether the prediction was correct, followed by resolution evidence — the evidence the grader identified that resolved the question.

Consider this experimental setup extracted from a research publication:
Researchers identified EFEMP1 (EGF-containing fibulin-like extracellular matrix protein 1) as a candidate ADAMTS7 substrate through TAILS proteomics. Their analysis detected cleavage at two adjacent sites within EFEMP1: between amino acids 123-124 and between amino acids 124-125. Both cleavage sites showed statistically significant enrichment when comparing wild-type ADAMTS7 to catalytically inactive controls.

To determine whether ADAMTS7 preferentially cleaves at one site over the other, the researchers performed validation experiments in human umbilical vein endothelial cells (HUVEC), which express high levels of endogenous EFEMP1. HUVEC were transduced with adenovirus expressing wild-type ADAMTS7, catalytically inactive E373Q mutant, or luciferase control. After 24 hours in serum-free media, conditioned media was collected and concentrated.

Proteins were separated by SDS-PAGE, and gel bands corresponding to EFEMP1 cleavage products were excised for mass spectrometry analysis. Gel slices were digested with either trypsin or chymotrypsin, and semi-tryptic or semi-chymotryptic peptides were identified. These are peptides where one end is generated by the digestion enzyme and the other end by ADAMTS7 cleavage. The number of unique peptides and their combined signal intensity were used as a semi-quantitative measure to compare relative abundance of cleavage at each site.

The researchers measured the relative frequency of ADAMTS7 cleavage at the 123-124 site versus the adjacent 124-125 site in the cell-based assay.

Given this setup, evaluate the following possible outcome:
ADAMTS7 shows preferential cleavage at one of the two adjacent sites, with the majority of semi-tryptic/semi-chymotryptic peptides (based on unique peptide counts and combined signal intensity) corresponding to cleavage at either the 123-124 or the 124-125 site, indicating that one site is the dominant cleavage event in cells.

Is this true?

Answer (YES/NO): YES